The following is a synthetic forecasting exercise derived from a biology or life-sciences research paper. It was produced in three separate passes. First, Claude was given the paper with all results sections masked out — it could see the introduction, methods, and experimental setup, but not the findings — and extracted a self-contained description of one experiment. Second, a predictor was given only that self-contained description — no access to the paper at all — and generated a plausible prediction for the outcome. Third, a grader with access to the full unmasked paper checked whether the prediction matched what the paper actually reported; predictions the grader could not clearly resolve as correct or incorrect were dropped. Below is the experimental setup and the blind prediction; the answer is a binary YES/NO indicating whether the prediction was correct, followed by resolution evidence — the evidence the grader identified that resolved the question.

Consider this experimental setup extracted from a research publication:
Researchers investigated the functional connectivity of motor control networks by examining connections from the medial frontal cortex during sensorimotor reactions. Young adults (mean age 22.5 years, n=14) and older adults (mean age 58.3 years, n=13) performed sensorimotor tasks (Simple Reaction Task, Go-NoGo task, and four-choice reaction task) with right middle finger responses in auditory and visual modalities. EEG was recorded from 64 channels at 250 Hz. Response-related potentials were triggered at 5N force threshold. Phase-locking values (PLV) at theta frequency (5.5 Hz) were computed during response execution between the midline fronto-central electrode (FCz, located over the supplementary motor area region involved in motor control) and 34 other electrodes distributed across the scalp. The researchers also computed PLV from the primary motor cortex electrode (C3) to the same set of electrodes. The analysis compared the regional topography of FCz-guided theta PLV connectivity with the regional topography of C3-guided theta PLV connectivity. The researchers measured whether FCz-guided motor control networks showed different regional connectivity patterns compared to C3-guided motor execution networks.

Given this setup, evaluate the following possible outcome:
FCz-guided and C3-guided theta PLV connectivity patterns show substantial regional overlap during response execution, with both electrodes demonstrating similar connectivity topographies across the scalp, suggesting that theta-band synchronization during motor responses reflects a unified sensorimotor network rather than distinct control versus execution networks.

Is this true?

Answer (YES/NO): NO